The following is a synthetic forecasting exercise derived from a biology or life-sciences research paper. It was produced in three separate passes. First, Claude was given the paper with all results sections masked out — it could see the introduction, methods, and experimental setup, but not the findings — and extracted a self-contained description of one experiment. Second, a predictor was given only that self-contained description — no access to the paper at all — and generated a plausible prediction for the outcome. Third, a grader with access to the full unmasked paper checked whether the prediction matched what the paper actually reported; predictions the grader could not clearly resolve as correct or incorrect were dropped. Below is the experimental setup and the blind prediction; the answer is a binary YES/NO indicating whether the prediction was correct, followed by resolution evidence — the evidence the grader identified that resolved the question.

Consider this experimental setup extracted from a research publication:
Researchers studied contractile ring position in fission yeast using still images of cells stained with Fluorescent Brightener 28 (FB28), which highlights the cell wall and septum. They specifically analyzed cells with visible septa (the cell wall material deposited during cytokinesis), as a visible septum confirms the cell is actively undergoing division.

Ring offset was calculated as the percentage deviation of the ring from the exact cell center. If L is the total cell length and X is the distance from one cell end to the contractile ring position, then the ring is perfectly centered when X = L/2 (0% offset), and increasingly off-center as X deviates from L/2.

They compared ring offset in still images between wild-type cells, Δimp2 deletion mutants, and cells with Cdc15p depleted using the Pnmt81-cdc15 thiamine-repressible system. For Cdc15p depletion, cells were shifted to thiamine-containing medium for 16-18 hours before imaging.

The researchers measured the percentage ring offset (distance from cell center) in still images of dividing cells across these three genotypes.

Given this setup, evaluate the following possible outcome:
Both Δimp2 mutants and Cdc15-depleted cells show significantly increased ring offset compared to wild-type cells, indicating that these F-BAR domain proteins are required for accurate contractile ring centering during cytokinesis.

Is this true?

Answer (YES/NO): YES